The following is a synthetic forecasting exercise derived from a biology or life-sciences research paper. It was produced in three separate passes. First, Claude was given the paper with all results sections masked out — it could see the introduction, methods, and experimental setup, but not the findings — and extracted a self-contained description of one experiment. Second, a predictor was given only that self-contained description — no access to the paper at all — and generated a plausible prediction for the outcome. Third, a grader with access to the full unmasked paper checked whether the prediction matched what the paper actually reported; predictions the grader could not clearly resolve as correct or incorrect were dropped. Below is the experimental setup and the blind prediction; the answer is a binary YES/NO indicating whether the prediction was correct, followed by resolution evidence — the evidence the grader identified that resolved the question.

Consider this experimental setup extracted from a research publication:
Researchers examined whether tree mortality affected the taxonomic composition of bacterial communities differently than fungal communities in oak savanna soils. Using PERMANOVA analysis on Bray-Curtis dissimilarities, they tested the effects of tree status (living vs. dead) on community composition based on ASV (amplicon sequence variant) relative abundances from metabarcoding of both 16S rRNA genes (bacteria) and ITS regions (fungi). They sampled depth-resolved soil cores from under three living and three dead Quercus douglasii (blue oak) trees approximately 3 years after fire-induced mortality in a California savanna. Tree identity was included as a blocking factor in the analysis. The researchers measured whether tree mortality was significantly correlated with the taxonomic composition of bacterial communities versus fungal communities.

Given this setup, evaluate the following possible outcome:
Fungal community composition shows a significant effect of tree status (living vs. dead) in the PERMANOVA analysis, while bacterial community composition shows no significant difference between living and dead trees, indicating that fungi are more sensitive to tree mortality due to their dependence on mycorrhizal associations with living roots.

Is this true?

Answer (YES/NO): YES